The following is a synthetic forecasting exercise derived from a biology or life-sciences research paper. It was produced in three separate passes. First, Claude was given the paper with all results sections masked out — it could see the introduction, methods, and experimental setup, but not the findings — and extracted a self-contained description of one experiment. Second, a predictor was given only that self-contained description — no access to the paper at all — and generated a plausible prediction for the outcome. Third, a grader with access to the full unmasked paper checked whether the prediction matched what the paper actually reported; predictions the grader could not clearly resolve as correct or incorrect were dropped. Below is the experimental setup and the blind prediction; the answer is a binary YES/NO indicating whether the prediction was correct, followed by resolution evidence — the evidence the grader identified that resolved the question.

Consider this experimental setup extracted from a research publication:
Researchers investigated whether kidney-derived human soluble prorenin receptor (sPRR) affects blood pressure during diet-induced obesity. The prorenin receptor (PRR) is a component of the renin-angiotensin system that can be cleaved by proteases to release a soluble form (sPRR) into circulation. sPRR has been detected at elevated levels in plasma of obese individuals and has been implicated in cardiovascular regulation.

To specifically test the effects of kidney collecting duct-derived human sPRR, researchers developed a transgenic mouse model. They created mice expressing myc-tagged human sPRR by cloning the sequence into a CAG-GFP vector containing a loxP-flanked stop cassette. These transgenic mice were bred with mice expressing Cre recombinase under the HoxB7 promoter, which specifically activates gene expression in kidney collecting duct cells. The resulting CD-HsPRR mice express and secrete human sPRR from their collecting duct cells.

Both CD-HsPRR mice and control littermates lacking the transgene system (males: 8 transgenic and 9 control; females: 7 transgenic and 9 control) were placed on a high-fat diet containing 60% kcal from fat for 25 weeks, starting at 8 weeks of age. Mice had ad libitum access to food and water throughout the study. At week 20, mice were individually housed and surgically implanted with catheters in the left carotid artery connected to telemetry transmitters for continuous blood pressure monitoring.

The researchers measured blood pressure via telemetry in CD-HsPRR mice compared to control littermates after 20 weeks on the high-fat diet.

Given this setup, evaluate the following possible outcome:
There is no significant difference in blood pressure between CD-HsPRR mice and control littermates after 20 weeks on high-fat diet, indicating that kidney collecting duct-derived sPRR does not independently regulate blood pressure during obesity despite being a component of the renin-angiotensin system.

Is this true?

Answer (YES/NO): YES